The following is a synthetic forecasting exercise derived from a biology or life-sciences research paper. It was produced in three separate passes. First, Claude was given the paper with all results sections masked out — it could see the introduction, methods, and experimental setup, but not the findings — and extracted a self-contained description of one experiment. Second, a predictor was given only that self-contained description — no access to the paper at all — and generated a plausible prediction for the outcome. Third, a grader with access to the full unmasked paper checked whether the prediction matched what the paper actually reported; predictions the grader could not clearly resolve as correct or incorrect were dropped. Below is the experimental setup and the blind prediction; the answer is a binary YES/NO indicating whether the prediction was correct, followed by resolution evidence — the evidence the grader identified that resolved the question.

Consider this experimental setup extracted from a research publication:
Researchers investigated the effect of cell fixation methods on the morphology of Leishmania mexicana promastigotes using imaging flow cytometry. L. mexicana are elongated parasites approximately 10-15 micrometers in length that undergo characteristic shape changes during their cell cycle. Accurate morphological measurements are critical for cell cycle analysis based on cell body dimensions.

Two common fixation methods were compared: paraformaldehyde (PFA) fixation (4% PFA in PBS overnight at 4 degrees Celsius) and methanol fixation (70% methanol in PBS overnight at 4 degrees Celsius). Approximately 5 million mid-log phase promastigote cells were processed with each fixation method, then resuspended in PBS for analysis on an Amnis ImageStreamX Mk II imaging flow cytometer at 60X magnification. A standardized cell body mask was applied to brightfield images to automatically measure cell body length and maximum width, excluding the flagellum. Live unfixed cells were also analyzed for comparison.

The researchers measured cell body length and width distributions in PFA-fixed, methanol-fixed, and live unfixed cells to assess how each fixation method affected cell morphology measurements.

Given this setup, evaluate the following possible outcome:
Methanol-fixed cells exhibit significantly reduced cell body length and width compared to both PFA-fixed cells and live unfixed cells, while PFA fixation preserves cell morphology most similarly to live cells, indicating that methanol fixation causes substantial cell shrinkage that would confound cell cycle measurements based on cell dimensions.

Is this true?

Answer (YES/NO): NO